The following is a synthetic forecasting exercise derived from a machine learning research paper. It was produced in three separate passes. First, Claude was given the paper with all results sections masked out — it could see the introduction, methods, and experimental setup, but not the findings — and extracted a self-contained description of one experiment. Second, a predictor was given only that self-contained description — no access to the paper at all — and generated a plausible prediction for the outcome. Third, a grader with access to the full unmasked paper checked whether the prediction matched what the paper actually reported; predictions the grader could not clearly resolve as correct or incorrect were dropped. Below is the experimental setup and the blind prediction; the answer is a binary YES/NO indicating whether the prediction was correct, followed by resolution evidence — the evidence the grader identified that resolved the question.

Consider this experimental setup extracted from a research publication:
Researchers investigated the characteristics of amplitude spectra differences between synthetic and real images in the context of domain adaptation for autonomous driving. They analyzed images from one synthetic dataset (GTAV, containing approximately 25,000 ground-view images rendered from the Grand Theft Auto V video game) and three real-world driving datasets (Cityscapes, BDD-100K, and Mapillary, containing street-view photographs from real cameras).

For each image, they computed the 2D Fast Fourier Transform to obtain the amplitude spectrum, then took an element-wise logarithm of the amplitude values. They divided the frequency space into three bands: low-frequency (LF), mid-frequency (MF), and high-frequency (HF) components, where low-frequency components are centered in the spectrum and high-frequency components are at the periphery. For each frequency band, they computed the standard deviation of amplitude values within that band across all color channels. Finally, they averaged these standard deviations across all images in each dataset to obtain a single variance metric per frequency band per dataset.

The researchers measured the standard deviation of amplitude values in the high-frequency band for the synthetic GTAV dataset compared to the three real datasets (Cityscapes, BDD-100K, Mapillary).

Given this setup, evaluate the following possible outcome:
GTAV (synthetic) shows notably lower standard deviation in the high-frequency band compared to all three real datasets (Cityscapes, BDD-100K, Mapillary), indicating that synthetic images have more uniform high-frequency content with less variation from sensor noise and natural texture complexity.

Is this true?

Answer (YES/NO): YES